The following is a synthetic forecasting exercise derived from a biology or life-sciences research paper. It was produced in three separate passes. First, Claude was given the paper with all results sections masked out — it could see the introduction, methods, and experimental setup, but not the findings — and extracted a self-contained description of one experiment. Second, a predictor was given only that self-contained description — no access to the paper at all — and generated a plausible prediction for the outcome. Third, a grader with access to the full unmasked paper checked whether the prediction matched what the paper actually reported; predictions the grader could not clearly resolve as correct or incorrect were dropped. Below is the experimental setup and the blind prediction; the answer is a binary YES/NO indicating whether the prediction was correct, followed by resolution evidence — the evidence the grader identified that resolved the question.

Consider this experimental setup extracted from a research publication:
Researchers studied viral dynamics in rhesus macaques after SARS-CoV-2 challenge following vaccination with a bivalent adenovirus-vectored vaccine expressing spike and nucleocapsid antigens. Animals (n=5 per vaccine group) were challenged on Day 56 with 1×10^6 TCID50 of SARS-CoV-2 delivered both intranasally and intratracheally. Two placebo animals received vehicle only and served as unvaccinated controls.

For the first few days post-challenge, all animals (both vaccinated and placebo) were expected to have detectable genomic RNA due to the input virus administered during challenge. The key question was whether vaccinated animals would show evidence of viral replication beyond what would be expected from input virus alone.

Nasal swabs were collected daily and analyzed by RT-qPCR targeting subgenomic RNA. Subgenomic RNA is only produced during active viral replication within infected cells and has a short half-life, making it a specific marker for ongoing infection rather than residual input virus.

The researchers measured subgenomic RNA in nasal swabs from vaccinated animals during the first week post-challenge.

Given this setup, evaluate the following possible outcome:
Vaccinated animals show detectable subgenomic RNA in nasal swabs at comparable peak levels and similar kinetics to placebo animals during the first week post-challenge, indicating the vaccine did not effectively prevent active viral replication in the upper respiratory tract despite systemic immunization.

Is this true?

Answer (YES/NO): NO